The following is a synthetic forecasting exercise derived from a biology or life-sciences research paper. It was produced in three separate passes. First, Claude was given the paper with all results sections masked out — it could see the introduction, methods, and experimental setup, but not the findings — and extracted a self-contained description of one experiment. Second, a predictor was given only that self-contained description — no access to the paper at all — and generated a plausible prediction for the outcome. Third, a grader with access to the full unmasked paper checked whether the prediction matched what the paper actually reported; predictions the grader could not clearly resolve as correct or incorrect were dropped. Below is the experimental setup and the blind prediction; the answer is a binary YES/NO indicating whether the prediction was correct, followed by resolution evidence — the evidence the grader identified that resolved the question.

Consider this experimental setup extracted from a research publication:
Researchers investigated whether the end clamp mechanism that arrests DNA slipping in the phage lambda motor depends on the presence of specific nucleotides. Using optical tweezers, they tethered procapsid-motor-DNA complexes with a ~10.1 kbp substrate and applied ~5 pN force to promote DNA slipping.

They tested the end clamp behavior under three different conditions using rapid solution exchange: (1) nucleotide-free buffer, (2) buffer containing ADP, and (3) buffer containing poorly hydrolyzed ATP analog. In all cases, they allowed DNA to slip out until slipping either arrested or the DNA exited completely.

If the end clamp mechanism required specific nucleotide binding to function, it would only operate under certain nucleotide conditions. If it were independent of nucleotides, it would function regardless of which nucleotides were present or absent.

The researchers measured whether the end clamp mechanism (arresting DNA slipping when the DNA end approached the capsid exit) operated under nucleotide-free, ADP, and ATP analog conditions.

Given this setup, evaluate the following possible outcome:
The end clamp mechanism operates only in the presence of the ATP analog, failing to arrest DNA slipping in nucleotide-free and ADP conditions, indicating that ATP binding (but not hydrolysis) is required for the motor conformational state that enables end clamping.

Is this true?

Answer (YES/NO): NO